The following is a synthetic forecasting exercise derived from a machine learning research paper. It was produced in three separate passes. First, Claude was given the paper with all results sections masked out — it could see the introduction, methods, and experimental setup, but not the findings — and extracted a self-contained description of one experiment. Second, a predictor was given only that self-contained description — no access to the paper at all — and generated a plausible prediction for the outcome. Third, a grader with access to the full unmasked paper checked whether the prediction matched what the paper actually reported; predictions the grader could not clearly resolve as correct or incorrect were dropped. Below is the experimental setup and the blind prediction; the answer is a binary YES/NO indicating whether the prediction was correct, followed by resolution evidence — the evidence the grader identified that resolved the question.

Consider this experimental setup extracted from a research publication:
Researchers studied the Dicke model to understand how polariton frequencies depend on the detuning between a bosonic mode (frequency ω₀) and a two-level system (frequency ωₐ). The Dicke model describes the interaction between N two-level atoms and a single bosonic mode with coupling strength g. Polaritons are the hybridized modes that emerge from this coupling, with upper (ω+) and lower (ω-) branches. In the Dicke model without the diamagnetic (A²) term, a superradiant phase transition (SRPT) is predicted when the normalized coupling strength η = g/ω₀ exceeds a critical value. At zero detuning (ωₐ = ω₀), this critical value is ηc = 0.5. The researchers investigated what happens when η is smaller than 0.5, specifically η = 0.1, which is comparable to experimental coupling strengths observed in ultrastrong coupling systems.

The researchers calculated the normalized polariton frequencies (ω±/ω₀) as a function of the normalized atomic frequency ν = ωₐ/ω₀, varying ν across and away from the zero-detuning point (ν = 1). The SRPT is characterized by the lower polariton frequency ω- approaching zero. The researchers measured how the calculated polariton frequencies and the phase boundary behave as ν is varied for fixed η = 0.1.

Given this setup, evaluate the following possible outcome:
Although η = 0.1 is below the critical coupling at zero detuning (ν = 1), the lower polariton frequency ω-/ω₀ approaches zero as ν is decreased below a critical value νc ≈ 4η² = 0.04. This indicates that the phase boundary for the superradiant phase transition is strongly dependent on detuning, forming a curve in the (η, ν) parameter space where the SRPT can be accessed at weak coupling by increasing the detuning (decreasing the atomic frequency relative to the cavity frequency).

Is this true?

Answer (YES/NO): YES